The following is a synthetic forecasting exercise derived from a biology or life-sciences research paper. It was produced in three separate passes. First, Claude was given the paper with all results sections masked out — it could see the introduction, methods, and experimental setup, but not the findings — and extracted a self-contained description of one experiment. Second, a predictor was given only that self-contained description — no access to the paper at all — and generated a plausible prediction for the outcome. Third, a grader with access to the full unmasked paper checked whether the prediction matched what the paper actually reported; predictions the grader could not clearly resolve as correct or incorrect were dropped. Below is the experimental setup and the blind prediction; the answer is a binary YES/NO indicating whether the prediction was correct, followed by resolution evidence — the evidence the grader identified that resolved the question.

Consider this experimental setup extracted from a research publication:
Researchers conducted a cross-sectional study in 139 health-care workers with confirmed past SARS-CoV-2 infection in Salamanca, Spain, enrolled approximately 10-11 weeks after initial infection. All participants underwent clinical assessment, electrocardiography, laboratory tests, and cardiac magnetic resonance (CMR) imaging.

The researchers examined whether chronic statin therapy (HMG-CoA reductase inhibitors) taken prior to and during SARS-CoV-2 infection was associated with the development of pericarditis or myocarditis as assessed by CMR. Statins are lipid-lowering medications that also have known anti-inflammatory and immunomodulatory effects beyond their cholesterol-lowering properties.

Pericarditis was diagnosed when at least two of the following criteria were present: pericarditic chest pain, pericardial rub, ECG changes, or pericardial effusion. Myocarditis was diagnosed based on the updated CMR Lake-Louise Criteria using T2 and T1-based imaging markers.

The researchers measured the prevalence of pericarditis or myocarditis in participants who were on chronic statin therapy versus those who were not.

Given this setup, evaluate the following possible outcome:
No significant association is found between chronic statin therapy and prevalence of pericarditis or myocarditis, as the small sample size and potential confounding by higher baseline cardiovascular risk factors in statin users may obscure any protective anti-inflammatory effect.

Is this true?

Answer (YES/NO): NO